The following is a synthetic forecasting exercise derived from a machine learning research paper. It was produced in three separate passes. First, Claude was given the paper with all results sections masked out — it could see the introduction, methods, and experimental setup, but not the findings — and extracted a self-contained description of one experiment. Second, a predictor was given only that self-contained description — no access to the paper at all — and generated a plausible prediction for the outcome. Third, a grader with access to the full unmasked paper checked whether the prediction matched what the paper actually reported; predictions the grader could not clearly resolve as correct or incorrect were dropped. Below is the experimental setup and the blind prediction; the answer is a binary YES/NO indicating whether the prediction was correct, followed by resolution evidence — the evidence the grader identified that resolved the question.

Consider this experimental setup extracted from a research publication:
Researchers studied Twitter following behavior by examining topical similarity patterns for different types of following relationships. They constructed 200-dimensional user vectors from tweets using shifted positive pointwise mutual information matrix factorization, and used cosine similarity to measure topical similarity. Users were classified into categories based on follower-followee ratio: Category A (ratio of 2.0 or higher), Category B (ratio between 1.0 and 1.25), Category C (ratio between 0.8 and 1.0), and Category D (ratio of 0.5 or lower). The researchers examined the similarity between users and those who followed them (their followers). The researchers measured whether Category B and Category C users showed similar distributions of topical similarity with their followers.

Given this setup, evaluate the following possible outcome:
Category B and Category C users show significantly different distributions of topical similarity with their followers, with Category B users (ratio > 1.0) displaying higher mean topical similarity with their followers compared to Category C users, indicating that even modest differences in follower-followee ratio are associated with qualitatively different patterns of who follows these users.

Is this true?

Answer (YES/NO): NO